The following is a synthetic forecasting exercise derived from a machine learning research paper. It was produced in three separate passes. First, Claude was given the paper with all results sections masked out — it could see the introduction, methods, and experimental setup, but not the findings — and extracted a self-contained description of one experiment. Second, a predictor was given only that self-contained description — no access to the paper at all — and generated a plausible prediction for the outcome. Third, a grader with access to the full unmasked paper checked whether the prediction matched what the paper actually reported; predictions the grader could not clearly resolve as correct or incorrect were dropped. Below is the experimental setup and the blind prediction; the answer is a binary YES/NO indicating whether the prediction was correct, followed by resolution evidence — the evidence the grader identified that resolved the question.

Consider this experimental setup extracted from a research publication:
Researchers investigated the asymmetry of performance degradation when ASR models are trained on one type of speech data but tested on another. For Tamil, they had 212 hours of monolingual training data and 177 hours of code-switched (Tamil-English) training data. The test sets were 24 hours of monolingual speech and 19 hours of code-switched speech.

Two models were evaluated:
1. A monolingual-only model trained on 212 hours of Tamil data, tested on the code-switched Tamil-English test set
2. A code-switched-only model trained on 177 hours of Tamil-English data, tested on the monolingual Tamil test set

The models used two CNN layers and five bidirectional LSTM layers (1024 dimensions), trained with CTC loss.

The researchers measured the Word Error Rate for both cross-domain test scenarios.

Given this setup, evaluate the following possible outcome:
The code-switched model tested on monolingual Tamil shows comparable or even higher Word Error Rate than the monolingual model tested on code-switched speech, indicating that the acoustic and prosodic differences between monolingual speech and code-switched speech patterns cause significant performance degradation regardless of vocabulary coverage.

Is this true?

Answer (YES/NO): YES